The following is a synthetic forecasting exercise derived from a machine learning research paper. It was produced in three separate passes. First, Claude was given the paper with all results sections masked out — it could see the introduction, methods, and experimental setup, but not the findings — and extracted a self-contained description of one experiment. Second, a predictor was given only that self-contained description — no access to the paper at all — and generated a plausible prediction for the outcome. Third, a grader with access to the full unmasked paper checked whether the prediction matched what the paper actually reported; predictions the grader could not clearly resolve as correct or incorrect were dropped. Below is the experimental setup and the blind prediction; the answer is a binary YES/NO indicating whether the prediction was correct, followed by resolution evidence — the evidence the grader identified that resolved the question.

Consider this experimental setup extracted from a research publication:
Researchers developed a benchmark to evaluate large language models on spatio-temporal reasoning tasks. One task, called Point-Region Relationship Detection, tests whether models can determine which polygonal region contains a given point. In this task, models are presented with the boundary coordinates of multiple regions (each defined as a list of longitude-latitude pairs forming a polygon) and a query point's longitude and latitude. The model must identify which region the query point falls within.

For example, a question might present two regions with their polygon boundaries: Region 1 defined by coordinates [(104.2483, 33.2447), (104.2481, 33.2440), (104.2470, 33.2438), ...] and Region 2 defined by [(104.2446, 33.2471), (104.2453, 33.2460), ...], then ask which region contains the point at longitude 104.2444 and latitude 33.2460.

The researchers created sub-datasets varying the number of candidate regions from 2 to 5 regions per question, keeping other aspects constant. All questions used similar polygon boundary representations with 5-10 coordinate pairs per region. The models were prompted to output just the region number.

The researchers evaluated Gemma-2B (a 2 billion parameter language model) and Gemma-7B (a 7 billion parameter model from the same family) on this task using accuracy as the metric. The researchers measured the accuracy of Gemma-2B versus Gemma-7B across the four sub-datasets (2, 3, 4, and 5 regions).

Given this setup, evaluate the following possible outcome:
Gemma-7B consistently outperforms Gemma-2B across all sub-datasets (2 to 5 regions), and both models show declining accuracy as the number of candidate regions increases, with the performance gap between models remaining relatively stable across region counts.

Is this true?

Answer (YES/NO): NO